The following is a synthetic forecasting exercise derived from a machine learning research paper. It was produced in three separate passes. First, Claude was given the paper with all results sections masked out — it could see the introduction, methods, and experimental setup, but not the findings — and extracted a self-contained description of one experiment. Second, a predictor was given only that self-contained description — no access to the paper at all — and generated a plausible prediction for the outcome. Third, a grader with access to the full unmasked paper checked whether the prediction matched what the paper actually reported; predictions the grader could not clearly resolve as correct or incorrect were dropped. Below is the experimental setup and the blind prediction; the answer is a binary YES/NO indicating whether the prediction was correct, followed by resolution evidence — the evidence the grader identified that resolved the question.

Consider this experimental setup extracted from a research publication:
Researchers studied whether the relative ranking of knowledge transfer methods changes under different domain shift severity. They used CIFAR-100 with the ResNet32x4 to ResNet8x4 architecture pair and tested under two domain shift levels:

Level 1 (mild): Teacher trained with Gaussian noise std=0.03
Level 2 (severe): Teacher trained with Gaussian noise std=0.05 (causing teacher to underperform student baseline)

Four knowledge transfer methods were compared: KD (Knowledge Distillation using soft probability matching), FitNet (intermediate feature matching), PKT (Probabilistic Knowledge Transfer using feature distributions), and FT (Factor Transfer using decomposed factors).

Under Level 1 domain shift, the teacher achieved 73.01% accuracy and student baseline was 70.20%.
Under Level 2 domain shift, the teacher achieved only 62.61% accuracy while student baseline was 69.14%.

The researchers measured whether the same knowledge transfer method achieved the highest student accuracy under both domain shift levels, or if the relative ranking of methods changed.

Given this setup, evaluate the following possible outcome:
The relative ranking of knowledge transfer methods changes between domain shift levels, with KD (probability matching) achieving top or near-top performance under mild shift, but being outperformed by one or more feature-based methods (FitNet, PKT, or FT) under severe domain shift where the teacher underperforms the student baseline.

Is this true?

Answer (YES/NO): NO